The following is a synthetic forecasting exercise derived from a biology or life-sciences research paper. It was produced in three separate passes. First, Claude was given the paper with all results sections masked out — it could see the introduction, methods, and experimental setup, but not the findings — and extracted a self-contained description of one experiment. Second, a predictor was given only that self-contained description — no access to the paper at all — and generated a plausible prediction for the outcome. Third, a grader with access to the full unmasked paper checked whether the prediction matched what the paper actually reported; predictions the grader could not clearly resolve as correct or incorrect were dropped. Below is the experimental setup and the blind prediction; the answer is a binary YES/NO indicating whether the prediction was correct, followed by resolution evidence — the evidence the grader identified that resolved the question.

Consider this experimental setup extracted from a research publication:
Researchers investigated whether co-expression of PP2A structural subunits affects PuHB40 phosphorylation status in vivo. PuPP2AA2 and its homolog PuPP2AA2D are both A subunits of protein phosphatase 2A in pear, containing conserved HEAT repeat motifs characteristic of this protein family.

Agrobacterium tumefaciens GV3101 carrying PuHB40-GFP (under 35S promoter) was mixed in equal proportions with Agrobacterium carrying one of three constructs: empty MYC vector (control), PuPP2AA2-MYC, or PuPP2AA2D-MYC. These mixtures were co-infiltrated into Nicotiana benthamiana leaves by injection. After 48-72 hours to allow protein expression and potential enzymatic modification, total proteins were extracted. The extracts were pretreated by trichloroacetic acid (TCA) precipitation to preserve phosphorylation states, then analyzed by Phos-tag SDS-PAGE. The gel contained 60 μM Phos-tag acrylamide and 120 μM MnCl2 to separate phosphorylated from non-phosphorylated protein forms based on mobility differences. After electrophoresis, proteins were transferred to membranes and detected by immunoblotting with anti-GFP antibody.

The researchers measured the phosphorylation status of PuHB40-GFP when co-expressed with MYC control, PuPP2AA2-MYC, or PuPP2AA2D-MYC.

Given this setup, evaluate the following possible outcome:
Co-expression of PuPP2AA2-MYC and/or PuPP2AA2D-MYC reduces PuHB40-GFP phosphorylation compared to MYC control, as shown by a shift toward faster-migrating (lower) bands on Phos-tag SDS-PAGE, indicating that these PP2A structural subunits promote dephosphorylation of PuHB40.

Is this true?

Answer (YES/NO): NO